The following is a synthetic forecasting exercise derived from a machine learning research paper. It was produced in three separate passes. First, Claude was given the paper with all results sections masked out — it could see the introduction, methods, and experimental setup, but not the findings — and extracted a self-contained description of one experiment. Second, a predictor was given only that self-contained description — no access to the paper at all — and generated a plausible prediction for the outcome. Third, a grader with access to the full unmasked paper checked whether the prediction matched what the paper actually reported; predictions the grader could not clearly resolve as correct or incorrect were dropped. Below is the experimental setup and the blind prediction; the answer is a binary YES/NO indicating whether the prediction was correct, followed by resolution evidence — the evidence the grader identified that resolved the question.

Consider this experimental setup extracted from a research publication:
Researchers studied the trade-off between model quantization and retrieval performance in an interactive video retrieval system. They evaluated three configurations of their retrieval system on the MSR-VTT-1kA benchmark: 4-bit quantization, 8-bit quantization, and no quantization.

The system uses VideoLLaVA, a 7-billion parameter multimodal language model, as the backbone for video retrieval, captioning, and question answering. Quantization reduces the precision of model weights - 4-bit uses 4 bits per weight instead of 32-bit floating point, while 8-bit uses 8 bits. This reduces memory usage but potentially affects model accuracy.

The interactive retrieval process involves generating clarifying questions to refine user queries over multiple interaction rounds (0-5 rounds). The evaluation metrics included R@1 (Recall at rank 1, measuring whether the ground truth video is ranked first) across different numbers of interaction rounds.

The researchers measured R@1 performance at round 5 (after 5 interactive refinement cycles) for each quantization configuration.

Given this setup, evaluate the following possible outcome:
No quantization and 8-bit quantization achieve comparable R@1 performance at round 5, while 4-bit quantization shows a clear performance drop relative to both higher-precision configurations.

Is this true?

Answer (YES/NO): NO